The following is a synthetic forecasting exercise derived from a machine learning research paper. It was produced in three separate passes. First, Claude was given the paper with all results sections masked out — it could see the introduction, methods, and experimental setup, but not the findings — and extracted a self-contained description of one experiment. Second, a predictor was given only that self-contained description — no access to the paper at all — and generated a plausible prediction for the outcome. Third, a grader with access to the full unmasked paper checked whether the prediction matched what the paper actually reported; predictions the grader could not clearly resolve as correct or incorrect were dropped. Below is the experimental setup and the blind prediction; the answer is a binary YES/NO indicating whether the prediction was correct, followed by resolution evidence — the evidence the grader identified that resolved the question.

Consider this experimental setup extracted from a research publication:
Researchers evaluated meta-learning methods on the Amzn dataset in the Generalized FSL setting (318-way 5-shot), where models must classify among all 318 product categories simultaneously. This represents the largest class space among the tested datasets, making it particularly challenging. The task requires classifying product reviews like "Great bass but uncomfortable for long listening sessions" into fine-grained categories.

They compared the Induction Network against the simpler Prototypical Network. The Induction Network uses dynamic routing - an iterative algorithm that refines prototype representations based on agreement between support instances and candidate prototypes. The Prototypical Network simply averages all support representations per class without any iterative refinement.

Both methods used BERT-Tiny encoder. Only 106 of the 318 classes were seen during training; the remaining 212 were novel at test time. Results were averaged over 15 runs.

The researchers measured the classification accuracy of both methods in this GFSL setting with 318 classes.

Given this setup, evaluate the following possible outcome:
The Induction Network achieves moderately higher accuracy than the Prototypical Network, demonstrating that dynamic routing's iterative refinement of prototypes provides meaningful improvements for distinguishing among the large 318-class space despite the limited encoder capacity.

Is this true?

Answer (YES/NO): NO